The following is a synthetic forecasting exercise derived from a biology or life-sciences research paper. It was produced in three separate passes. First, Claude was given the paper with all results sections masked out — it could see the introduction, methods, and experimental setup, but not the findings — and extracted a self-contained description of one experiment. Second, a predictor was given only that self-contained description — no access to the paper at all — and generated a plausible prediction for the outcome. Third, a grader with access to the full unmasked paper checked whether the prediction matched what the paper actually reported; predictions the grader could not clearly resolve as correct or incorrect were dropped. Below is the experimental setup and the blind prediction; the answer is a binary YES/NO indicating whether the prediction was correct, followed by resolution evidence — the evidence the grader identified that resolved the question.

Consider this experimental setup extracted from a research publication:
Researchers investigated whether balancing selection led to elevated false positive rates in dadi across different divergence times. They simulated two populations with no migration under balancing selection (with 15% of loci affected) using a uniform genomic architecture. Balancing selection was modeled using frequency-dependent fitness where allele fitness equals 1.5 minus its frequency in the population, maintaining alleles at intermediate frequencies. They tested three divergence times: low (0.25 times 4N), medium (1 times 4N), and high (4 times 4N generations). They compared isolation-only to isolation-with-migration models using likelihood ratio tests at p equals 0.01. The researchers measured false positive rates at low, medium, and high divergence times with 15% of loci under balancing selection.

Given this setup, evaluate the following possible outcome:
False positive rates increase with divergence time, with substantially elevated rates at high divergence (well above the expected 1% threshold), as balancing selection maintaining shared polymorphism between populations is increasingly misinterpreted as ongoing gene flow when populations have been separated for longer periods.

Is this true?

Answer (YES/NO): NO